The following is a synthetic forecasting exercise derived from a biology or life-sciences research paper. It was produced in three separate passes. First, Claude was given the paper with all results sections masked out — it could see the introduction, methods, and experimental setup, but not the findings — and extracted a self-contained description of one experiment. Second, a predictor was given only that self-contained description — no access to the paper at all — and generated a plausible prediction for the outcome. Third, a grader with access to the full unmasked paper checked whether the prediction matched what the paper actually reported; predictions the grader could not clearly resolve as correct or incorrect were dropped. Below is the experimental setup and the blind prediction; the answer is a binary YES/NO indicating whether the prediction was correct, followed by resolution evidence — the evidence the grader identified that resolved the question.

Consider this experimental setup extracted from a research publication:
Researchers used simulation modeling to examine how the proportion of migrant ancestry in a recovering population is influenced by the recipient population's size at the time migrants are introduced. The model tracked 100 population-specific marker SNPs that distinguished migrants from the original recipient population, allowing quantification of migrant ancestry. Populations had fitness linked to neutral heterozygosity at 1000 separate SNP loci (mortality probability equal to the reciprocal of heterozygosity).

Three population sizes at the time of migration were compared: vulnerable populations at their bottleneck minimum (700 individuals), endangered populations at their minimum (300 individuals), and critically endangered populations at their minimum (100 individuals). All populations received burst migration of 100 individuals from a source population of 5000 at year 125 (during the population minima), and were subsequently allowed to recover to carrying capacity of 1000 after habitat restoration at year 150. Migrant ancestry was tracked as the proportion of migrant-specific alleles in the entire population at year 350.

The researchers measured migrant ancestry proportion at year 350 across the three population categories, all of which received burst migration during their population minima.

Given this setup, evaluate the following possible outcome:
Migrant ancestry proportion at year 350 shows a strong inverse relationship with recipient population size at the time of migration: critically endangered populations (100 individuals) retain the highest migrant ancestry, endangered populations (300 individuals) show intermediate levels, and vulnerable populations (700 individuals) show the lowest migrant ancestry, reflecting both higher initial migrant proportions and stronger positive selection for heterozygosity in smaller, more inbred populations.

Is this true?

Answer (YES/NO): YES